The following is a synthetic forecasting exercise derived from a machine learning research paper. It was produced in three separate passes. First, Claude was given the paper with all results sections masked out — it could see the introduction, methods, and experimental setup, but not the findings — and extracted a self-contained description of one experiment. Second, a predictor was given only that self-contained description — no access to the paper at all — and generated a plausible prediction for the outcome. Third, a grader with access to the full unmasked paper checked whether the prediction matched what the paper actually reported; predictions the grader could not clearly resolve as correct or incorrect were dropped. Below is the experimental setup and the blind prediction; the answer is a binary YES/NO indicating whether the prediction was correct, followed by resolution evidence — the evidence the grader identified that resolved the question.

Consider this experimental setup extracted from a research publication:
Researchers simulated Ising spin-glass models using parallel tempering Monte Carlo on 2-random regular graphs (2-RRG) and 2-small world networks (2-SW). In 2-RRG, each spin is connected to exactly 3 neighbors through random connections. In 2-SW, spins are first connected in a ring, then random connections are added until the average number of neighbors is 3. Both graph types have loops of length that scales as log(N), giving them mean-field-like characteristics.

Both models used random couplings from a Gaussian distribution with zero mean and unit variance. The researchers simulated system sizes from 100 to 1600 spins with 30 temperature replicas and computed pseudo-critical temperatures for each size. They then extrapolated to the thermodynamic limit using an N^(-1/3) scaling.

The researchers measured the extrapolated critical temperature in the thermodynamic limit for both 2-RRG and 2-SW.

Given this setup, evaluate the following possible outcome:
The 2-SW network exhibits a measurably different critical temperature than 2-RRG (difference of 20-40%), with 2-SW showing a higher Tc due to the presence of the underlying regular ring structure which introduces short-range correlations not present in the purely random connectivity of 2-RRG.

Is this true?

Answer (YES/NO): YES